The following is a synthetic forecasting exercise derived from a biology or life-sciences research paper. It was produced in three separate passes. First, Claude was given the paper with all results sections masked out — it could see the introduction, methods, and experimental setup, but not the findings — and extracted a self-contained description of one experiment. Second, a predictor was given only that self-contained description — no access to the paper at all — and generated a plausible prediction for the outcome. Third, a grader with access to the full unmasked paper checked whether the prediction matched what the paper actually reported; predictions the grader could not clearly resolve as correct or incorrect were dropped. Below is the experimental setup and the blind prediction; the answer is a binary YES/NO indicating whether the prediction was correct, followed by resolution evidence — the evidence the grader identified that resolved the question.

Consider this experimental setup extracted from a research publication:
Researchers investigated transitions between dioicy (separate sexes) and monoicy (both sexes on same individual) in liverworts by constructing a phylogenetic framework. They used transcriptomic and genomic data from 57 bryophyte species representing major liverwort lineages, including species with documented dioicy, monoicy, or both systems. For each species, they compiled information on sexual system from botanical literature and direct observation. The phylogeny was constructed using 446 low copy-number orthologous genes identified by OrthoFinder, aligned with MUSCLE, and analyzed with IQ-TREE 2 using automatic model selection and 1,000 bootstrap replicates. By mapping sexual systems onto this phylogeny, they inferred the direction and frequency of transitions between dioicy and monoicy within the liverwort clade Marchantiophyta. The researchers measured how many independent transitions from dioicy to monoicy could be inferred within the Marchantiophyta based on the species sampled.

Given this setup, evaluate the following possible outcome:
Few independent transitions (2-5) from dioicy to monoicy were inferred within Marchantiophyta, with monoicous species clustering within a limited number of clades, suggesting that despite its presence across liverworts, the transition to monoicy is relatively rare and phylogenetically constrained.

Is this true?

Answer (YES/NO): NO